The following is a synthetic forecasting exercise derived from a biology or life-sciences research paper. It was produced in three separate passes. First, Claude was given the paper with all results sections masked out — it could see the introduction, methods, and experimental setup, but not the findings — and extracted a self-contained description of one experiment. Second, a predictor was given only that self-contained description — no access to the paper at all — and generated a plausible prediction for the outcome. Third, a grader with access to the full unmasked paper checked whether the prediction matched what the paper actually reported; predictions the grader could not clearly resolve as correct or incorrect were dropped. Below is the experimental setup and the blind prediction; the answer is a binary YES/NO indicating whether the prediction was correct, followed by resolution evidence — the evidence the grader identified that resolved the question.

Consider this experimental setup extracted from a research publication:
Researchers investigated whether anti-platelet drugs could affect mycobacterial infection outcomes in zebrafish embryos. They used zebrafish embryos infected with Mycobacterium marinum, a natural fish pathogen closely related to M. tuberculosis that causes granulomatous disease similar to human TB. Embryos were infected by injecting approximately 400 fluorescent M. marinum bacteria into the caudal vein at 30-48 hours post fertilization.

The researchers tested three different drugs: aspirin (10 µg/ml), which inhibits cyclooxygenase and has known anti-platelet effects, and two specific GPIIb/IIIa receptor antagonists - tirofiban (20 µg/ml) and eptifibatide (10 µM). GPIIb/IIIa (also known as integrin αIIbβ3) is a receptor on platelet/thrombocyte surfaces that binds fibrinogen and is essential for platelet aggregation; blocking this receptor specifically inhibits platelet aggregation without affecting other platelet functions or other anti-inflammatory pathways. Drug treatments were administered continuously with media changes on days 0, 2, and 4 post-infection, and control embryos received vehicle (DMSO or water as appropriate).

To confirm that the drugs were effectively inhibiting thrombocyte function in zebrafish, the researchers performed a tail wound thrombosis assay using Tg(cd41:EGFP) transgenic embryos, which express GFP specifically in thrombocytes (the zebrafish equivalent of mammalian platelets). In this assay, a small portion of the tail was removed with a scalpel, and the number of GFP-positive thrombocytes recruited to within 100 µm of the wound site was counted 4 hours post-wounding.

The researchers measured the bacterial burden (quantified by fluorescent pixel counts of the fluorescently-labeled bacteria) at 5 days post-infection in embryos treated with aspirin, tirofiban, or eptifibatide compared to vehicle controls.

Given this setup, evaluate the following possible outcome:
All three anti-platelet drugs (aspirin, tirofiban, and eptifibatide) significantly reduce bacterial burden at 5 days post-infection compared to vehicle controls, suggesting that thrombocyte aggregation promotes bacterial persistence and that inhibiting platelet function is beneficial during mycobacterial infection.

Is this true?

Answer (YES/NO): YES